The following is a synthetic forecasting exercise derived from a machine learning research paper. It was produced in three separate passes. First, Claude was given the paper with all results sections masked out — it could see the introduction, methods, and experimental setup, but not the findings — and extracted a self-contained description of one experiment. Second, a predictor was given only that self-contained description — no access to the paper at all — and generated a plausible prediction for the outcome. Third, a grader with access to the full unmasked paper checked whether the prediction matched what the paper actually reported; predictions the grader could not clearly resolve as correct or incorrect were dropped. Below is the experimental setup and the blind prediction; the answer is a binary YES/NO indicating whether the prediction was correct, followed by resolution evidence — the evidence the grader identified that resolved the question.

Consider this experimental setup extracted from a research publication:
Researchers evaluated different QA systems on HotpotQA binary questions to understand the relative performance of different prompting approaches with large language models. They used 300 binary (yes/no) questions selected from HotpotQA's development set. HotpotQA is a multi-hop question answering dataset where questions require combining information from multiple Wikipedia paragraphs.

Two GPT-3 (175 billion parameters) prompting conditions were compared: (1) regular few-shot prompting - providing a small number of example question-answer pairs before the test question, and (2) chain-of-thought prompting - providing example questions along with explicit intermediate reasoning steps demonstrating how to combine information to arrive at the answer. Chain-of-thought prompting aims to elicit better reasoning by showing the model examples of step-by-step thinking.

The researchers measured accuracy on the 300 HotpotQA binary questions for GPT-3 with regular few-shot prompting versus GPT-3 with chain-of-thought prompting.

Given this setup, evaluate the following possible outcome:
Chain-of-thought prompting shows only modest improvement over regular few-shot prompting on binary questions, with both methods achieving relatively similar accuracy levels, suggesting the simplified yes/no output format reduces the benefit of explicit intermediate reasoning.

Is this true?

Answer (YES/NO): YES